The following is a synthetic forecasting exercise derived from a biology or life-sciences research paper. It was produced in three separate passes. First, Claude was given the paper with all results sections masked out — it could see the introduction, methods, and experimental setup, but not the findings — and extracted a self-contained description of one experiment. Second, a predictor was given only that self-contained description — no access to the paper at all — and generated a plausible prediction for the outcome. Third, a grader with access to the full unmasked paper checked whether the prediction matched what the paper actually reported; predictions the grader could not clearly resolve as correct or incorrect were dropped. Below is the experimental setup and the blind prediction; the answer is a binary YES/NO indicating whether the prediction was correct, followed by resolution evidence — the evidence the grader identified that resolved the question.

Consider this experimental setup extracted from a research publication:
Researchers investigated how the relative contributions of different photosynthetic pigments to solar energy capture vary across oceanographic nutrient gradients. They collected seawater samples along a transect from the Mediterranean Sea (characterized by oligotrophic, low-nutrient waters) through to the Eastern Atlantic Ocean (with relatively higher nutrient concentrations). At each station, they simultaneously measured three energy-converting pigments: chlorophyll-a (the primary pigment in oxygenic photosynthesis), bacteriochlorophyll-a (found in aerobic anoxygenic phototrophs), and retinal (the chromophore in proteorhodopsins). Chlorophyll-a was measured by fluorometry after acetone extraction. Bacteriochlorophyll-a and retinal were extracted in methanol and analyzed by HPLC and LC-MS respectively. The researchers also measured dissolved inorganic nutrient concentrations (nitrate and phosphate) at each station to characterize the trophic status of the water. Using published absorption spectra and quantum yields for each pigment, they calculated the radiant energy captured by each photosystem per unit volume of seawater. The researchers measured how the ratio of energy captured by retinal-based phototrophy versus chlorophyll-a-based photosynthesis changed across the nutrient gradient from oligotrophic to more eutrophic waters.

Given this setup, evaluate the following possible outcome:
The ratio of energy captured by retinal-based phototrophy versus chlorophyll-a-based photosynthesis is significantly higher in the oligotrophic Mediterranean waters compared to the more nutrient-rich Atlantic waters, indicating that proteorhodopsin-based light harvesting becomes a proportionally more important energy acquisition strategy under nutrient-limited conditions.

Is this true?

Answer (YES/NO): YES